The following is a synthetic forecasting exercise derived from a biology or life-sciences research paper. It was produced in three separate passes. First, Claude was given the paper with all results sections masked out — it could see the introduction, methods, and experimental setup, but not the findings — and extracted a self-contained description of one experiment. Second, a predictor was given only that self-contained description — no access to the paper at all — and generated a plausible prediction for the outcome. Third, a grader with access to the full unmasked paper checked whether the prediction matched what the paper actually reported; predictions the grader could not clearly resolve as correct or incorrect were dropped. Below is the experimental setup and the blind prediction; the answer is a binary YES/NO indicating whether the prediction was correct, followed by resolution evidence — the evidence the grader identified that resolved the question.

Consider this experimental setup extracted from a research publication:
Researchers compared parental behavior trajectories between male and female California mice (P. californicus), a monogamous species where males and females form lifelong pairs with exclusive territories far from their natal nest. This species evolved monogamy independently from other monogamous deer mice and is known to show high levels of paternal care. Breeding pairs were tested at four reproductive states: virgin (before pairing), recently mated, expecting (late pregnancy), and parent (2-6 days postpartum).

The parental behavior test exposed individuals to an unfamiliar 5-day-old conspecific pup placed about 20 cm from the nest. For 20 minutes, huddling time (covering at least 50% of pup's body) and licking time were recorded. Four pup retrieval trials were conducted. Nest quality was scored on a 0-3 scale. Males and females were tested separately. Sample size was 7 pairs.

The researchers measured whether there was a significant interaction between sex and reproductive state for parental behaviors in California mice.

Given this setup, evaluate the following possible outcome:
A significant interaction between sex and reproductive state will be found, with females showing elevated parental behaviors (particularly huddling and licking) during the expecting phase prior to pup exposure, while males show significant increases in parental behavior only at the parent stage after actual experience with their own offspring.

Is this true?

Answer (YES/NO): NO